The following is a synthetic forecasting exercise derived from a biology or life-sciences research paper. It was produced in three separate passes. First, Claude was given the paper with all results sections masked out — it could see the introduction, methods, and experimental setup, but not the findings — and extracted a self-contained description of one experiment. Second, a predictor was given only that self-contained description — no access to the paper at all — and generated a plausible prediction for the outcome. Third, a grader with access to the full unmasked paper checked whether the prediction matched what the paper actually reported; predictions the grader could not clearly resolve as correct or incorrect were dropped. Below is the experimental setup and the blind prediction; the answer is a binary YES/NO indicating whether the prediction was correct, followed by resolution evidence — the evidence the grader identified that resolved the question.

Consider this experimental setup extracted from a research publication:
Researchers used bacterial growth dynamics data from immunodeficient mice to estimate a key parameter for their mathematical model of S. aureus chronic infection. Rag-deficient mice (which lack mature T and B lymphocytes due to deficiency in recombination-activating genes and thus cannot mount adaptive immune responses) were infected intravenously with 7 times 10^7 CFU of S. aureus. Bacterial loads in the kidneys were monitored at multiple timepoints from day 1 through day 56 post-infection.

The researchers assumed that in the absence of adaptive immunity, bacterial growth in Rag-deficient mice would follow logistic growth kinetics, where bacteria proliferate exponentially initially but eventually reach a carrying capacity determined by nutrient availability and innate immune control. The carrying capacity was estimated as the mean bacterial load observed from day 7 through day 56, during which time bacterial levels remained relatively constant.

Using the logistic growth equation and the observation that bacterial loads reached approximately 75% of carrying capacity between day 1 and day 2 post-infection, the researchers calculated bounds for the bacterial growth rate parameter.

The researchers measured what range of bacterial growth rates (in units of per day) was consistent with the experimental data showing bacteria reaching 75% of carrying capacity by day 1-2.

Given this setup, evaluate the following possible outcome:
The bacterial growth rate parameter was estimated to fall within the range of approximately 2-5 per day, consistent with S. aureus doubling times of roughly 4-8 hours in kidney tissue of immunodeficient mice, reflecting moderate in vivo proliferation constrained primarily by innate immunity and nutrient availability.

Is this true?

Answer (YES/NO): NO